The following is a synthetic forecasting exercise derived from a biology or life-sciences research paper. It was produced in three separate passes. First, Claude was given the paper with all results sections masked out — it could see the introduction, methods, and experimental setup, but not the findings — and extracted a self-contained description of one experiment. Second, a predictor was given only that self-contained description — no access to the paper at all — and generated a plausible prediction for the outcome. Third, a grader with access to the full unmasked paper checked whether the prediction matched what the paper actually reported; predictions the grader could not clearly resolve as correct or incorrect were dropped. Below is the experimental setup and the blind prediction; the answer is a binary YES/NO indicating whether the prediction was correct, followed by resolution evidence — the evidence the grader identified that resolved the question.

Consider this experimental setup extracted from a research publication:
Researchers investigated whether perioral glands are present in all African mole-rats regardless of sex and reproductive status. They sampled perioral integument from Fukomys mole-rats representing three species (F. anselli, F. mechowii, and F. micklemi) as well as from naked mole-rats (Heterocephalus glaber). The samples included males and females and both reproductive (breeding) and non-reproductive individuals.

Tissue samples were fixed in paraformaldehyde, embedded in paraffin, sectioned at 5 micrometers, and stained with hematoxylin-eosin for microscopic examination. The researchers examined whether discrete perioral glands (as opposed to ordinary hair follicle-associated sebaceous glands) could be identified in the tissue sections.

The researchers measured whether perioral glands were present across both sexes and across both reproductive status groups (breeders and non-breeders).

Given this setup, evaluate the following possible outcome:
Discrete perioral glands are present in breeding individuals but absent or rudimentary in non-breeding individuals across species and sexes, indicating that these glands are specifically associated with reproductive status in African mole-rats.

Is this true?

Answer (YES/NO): NO